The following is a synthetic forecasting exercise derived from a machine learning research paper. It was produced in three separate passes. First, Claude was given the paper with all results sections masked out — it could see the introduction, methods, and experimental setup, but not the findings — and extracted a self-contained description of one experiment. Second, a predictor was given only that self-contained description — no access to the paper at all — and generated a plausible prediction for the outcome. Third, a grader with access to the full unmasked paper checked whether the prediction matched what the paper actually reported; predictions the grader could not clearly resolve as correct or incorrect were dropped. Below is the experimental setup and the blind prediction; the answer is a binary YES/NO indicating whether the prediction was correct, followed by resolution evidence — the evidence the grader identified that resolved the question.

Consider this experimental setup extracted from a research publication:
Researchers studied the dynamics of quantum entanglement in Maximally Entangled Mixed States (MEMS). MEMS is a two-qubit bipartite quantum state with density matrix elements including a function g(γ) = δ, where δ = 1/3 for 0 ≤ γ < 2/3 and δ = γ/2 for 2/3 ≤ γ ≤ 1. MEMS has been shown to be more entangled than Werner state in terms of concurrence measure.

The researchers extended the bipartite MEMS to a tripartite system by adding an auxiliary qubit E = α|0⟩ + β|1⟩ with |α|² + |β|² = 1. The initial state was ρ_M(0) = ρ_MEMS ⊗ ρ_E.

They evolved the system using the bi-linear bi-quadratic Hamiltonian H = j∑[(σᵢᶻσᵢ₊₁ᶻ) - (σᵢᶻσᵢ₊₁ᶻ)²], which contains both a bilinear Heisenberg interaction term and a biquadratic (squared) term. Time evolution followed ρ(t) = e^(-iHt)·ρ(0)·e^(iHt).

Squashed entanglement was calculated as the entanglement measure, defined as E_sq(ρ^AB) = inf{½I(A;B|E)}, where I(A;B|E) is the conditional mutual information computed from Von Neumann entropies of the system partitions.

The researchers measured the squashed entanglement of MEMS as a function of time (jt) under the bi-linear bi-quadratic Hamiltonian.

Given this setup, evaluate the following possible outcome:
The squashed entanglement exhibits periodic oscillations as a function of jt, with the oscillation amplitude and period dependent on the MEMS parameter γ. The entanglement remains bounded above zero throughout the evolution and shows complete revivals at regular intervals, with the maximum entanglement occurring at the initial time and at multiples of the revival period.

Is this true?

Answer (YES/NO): NO